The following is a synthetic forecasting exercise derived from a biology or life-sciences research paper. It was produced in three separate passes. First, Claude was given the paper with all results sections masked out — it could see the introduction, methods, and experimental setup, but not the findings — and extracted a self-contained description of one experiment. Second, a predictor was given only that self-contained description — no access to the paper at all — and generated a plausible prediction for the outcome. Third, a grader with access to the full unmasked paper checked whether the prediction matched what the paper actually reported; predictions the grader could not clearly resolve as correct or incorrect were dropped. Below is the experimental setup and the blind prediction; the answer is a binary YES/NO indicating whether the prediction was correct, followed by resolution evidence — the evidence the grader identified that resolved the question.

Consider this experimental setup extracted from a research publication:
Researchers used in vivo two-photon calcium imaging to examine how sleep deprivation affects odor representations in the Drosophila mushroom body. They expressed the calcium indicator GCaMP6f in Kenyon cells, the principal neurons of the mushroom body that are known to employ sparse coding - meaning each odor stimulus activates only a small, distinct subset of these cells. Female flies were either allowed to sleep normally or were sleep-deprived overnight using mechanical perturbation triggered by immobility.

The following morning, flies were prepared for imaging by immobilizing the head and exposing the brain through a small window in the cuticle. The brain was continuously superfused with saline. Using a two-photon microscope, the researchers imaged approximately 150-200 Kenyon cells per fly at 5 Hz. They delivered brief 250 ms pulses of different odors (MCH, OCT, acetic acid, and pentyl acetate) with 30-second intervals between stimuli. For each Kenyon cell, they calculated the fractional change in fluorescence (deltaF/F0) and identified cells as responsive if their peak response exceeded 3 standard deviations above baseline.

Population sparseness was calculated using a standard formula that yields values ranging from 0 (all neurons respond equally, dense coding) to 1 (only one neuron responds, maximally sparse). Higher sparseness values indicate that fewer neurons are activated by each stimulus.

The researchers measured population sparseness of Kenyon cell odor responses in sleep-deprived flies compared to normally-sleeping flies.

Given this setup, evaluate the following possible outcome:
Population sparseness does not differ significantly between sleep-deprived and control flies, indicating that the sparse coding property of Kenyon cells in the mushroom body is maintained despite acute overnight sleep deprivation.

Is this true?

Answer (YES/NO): NO